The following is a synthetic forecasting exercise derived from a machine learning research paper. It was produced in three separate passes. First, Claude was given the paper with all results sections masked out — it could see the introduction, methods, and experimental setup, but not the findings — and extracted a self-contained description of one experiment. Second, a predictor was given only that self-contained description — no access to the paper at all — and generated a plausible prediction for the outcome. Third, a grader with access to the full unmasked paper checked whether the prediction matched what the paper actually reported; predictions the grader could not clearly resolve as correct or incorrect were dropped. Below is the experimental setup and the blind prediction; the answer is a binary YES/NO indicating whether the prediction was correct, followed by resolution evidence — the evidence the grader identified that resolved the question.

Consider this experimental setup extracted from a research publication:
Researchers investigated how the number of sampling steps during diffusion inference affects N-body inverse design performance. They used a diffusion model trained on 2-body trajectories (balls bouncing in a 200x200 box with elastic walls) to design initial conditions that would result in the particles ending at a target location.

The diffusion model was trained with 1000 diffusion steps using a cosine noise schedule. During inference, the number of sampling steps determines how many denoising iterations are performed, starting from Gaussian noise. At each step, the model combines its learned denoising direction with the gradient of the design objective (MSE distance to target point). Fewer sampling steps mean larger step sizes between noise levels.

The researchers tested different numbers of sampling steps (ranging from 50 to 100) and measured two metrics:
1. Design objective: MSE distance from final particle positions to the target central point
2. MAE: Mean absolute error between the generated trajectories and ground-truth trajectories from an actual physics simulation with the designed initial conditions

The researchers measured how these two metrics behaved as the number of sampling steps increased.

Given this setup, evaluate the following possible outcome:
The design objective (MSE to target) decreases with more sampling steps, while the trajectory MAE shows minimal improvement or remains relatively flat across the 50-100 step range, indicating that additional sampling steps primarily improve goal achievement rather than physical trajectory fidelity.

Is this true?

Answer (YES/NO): NO